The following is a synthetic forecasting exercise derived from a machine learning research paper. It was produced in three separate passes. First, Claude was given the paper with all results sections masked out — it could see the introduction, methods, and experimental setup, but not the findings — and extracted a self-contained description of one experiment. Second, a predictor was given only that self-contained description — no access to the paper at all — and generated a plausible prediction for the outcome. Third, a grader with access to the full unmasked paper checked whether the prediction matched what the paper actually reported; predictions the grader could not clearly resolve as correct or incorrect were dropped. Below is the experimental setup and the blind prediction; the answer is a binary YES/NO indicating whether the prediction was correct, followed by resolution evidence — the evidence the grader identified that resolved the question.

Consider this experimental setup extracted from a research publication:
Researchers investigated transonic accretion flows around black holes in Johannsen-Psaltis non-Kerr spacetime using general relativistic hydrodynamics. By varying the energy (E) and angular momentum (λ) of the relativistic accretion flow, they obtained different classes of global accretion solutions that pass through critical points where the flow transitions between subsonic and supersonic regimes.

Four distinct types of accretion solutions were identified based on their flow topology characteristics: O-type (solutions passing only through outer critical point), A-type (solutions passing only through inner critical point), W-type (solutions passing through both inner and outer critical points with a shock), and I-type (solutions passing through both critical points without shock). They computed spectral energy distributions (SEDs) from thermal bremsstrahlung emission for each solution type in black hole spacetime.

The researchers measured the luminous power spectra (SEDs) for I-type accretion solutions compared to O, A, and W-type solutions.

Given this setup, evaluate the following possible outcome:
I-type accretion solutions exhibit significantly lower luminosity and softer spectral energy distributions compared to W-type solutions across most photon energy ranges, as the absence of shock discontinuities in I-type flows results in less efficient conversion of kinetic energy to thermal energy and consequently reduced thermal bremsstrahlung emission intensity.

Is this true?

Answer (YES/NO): NO